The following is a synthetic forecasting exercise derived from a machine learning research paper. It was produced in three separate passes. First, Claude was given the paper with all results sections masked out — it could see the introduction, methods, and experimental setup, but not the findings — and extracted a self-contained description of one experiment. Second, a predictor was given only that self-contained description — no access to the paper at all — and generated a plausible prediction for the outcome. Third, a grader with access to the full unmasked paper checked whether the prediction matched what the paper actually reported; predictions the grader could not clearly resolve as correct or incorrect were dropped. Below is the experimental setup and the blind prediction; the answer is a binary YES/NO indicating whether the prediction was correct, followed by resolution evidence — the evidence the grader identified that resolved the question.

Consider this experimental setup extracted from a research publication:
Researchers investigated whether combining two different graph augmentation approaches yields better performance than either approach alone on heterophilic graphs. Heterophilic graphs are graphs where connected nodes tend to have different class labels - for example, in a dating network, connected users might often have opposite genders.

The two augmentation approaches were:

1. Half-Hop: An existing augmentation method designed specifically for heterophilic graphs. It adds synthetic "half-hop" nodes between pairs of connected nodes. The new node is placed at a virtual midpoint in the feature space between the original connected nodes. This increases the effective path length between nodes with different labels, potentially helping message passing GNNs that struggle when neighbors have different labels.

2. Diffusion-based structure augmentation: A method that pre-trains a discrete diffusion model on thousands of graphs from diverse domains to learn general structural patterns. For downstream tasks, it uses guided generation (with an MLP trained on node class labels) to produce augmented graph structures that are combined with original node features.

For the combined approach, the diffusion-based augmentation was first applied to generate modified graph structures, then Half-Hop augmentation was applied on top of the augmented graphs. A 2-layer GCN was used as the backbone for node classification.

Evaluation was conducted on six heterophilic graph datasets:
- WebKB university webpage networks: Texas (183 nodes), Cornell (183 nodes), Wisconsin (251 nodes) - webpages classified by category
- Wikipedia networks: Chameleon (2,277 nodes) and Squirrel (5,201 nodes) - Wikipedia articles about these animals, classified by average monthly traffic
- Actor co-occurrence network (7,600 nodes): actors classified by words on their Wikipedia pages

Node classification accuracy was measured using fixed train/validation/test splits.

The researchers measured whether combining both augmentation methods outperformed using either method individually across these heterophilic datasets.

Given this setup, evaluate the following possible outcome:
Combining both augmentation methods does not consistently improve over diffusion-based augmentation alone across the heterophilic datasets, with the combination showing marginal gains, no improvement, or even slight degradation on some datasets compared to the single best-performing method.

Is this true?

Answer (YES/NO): NO